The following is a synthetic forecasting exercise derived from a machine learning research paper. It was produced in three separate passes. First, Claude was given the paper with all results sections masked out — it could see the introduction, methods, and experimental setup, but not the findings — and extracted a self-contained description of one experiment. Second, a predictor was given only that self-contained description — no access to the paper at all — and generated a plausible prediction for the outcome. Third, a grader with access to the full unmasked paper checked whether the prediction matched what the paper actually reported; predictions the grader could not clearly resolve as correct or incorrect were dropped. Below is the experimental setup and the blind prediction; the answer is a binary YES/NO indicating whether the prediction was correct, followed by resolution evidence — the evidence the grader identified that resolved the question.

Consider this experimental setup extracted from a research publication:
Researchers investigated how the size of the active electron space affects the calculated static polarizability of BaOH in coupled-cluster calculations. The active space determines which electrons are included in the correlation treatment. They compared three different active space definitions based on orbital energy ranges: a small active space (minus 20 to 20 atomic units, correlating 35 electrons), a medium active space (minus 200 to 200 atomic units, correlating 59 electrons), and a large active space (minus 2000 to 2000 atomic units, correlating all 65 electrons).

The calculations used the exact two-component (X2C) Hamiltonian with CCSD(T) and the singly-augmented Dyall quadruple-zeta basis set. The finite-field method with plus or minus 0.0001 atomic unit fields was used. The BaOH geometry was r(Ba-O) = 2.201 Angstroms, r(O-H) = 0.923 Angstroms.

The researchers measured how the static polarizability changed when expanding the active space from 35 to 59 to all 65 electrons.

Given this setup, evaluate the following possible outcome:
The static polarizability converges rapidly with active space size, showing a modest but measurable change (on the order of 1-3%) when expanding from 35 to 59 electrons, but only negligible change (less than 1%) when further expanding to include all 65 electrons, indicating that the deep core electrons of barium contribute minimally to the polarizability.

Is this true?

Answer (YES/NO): NO